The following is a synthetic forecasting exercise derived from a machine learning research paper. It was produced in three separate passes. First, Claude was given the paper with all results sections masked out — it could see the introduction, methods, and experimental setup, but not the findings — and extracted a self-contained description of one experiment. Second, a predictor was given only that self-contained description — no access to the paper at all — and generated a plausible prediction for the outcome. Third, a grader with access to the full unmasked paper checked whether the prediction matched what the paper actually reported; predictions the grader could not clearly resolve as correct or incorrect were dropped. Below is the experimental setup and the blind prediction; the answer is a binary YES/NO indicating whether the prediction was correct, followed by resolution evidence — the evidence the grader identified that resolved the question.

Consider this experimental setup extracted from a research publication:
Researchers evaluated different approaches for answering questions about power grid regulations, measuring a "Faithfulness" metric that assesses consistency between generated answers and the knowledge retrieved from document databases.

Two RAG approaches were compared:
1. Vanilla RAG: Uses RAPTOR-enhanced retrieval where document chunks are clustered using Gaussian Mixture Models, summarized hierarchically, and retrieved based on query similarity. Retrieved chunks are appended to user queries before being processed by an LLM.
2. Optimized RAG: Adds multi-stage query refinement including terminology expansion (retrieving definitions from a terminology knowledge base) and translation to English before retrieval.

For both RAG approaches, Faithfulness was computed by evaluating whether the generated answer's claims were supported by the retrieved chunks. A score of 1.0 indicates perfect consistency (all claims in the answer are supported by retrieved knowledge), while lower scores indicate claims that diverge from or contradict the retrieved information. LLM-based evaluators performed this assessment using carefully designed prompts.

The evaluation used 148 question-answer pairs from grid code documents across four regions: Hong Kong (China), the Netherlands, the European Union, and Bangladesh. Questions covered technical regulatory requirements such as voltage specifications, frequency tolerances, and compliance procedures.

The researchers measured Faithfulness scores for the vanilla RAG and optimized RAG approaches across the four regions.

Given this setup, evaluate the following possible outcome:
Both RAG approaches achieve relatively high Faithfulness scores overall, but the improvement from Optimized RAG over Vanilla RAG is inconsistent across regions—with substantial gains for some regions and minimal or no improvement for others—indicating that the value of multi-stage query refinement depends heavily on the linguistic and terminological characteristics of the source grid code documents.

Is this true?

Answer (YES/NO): NO